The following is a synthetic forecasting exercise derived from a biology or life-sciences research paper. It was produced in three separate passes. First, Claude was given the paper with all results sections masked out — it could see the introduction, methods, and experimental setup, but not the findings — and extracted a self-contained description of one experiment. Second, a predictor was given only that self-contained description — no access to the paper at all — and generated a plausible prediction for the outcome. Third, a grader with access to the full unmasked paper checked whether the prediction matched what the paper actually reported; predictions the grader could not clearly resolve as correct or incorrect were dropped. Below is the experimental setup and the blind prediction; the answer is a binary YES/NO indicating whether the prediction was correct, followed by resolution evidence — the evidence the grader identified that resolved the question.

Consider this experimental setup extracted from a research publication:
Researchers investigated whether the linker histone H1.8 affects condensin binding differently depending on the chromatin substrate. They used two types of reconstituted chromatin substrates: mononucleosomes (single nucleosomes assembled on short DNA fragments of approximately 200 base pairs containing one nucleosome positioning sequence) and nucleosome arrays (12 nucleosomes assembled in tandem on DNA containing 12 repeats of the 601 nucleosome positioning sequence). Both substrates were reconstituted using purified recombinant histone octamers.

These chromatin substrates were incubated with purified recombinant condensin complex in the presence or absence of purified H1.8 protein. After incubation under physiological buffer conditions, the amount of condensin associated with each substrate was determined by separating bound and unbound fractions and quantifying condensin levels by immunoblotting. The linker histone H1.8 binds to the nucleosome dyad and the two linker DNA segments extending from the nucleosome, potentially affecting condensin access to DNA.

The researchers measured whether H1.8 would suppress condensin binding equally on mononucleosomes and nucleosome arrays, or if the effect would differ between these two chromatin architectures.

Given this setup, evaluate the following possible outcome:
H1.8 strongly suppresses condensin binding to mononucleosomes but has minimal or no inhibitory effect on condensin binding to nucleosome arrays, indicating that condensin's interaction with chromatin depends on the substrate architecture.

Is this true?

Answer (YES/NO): NO